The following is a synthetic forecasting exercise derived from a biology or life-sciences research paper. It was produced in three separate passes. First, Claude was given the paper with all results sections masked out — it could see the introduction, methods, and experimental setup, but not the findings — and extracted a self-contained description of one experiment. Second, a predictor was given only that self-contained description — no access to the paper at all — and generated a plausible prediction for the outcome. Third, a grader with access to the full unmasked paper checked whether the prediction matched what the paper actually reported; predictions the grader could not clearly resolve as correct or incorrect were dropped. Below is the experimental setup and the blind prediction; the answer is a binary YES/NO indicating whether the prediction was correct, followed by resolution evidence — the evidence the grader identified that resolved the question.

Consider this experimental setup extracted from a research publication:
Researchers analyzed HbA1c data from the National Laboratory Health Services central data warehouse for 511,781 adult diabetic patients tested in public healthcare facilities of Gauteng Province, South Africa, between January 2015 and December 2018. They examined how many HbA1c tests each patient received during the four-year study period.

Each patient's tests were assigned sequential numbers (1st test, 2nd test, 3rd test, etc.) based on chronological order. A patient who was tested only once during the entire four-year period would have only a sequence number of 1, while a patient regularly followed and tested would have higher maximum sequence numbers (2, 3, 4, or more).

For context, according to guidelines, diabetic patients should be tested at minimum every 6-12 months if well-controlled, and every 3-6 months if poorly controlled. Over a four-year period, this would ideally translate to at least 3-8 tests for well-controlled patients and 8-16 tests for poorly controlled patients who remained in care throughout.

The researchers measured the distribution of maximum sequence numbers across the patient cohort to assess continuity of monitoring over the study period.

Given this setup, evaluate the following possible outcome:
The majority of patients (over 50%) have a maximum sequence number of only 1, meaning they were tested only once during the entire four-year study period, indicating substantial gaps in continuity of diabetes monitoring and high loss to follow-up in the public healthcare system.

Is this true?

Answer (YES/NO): YES